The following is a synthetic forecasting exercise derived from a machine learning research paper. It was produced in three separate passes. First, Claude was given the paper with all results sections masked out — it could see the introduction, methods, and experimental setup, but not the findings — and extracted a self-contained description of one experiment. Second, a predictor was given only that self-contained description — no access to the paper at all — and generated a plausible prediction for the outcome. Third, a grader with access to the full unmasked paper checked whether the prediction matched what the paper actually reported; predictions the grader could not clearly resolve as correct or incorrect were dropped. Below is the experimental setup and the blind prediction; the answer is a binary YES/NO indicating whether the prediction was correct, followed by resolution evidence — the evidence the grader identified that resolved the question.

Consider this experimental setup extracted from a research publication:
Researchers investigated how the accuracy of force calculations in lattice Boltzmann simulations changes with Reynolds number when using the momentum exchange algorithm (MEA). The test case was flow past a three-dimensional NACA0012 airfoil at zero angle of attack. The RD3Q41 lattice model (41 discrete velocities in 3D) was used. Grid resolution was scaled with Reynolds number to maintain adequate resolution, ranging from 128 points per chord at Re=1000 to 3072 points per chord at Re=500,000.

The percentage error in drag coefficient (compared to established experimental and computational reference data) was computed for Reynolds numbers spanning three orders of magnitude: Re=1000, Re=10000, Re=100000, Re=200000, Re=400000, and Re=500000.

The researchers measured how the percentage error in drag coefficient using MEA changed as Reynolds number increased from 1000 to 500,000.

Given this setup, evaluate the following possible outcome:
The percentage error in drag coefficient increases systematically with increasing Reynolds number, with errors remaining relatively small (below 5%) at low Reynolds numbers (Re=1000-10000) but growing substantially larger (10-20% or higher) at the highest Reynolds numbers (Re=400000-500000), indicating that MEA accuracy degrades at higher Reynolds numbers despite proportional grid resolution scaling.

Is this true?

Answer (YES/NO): NO